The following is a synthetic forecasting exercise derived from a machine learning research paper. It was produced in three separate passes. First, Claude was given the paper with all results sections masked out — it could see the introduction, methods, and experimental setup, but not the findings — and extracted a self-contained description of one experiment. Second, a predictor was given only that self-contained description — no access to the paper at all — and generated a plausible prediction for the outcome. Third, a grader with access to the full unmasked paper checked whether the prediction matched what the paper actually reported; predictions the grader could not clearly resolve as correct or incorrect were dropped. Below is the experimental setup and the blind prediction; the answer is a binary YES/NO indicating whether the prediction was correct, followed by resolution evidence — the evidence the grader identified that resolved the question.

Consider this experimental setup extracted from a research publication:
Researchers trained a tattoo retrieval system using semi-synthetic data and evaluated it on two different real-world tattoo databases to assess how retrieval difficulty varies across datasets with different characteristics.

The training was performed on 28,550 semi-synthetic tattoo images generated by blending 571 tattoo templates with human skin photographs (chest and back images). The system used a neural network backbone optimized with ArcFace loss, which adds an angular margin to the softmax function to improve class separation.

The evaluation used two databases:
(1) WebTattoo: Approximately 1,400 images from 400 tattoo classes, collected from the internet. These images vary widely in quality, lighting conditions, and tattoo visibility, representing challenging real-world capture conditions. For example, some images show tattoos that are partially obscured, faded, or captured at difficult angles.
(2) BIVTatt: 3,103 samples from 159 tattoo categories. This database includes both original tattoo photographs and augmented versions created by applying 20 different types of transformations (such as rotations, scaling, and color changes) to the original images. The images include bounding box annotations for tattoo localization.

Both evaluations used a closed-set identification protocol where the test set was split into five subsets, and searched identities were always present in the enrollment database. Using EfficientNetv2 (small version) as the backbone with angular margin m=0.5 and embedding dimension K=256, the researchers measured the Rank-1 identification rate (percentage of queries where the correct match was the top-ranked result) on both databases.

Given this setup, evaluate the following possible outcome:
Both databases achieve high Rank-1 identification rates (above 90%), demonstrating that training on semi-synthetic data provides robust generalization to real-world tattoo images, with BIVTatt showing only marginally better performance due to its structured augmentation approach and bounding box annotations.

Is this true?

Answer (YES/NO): NO